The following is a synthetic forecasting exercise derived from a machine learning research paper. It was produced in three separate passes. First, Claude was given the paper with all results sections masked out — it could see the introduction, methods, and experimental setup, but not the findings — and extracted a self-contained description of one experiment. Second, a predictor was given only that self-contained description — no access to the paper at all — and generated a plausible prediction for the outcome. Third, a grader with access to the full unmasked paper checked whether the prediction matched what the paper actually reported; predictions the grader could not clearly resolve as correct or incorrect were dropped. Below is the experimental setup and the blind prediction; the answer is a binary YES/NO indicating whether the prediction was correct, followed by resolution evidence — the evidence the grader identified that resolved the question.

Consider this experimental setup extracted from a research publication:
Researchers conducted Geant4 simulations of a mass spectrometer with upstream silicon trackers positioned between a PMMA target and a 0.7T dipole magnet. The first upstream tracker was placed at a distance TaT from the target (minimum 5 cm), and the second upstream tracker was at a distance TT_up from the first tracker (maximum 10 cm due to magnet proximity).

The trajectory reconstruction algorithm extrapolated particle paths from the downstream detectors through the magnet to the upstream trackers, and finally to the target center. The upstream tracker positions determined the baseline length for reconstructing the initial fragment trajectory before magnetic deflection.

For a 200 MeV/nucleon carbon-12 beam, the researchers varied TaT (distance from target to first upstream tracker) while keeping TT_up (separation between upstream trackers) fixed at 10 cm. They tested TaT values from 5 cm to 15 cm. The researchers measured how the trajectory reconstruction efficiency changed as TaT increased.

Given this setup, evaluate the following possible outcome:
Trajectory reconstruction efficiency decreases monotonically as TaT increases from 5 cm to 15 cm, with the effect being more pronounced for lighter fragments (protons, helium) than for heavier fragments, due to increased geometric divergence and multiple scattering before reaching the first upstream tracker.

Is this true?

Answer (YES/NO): NO